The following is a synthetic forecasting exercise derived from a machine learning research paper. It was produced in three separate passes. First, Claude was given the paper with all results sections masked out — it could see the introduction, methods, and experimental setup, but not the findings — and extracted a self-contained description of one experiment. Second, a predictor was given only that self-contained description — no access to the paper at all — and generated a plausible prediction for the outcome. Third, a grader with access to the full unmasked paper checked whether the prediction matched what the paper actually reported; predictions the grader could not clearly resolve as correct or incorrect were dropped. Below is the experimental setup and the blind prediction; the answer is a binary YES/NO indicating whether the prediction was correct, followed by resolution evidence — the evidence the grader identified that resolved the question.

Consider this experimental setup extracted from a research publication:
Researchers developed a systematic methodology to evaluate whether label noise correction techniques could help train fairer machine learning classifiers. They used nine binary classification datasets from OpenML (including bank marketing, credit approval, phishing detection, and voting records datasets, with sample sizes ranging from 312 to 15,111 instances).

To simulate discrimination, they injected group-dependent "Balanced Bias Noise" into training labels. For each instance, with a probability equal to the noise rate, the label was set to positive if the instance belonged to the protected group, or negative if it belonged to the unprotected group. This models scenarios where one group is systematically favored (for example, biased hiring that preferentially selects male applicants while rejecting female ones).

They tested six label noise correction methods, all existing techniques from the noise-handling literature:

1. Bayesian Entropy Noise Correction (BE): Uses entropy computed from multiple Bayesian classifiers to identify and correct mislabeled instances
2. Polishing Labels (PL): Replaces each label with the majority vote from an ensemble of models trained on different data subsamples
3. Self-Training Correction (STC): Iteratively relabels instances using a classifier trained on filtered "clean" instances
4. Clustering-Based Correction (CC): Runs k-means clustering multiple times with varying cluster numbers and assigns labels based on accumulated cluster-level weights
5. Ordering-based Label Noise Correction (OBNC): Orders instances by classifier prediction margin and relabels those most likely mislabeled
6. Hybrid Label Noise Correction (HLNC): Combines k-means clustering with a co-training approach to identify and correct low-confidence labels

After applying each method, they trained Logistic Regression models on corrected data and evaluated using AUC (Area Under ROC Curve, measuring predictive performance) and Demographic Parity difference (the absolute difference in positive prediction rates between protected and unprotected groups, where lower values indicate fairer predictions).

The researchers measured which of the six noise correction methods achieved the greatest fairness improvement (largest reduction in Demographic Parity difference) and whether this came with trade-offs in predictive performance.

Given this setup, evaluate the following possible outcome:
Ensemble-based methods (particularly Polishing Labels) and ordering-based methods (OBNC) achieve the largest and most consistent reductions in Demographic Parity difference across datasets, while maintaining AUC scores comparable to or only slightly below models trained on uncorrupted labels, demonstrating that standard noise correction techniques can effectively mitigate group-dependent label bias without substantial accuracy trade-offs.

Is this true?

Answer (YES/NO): NO